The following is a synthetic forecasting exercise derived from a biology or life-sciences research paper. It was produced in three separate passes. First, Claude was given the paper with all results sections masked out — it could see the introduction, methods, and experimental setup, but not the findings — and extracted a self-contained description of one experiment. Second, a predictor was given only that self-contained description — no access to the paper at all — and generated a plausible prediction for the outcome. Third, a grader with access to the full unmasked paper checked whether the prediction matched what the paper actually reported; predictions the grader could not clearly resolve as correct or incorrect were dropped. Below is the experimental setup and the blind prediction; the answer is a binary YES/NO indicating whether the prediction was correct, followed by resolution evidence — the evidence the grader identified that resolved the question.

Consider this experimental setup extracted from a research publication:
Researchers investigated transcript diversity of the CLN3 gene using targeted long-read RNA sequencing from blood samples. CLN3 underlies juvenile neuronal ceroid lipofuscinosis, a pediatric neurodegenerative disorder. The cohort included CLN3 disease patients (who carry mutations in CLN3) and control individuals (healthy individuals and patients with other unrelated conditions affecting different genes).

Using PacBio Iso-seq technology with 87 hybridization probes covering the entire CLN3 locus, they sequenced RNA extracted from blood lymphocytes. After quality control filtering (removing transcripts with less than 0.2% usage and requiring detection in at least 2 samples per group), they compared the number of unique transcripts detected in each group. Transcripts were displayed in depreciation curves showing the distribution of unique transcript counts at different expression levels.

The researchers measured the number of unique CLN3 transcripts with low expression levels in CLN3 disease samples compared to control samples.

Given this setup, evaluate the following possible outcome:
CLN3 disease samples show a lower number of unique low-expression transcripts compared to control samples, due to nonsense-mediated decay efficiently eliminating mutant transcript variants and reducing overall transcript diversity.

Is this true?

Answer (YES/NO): NO